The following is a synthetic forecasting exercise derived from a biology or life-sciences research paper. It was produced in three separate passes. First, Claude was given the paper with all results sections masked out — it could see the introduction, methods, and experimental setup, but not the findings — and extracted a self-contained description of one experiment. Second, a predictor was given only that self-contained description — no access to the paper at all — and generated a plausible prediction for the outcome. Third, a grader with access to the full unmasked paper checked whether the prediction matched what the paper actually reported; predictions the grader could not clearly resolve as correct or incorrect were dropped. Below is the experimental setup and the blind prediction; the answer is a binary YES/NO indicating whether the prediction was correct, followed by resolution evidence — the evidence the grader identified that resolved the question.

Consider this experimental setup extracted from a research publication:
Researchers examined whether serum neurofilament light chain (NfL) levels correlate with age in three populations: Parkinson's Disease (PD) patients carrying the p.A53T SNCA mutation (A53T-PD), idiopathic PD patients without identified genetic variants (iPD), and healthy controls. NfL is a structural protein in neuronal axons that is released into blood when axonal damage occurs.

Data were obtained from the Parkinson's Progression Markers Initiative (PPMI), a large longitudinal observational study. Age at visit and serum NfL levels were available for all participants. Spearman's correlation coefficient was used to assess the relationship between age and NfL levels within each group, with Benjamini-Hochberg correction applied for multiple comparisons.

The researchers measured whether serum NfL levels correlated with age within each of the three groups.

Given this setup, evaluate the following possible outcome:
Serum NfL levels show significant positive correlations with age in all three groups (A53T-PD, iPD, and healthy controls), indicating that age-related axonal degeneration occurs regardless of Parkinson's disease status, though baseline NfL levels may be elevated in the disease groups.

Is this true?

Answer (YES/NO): NO